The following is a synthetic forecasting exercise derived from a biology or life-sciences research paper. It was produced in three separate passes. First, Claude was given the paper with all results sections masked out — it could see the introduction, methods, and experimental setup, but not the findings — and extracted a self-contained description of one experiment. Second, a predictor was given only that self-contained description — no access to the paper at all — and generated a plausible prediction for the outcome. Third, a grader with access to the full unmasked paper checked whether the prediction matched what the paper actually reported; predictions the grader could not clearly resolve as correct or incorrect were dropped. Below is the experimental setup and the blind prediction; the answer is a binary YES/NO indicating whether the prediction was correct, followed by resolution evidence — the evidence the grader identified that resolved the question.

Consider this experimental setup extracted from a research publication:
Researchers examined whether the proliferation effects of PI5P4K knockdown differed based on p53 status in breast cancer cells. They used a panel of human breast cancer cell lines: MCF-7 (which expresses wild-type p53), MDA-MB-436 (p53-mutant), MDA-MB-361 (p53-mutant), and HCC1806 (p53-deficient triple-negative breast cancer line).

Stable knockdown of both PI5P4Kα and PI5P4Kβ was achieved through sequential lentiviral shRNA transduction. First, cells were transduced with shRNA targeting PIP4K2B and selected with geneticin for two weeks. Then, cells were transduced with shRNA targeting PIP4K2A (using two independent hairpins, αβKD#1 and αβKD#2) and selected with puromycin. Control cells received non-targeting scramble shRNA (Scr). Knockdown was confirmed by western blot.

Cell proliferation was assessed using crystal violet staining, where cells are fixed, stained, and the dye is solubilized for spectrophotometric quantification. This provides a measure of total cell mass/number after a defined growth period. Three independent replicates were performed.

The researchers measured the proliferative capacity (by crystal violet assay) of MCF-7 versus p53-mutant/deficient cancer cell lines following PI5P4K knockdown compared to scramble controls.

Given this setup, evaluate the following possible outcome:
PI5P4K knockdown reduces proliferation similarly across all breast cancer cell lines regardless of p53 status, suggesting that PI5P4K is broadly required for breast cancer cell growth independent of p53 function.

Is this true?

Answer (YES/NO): NO